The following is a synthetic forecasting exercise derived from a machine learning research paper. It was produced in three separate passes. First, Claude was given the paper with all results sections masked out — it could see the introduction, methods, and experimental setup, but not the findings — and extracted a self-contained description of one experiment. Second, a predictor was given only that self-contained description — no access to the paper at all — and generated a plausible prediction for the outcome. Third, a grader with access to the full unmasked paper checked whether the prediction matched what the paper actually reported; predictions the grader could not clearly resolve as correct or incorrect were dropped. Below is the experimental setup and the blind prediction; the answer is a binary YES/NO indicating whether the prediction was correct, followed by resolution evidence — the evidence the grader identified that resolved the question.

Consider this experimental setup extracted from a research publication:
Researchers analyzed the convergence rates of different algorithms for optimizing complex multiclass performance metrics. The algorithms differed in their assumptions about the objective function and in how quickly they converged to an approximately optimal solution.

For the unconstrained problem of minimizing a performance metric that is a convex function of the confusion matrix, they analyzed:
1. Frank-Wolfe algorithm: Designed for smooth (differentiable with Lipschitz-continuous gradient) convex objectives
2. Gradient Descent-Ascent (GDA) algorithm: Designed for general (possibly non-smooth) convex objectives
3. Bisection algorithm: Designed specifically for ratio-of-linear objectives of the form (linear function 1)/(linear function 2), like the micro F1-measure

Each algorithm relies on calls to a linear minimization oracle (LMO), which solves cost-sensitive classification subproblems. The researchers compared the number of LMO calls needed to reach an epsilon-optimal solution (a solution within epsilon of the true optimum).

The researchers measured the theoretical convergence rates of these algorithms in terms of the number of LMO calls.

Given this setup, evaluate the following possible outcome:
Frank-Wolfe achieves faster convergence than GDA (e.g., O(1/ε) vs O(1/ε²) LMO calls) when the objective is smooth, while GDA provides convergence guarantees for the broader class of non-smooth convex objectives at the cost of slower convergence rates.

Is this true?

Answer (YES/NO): YES